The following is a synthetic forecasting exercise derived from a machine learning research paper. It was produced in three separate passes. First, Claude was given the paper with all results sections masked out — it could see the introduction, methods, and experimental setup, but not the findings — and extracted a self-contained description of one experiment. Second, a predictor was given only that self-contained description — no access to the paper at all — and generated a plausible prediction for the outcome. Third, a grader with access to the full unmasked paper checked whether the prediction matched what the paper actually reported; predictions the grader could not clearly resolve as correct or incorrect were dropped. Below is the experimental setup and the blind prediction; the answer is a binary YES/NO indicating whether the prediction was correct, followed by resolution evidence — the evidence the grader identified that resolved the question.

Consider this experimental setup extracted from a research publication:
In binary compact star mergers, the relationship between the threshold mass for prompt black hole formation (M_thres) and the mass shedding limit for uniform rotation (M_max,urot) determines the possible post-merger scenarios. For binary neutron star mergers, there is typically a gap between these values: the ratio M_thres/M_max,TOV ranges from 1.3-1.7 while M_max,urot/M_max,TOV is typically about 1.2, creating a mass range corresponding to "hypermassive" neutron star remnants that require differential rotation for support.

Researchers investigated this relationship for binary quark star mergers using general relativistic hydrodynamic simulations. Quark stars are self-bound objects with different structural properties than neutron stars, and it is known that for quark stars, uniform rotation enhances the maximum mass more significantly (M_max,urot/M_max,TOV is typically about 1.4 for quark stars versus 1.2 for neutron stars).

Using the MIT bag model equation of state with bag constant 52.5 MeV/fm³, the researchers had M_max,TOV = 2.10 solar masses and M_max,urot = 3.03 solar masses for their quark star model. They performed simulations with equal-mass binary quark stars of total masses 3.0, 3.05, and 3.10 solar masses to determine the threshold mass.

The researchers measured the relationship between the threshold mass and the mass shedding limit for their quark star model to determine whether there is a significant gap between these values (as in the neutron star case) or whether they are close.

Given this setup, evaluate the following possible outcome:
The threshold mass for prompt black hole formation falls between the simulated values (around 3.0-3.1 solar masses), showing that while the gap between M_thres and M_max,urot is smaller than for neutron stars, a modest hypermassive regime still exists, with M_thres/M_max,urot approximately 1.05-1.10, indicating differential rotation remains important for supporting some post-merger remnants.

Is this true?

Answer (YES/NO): NO